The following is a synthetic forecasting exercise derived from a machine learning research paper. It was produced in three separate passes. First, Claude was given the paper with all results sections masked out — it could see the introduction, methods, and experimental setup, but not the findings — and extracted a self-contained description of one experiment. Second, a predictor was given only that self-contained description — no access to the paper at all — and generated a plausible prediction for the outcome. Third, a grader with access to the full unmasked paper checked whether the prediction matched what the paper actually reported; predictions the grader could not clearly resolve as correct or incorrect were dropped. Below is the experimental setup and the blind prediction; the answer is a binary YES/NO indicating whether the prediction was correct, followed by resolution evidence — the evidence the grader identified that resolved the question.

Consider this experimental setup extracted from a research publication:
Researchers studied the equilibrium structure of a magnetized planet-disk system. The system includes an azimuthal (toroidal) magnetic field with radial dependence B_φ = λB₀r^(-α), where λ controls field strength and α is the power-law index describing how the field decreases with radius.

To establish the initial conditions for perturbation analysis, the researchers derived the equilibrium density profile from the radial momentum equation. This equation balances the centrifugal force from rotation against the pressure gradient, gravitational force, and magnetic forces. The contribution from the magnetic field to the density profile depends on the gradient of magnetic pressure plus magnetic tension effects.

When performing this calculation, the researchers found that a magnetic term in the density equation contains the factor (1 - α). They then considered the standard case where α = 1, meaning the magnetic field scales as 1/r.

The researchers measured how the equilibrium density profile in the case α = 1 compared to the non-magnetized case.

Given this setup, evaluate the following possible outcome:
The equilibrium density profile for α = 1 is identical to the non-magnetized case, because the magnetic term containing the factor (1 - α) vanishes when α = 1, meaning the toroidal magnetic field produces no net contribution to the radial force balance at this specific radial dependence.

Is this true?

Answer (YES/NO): YES